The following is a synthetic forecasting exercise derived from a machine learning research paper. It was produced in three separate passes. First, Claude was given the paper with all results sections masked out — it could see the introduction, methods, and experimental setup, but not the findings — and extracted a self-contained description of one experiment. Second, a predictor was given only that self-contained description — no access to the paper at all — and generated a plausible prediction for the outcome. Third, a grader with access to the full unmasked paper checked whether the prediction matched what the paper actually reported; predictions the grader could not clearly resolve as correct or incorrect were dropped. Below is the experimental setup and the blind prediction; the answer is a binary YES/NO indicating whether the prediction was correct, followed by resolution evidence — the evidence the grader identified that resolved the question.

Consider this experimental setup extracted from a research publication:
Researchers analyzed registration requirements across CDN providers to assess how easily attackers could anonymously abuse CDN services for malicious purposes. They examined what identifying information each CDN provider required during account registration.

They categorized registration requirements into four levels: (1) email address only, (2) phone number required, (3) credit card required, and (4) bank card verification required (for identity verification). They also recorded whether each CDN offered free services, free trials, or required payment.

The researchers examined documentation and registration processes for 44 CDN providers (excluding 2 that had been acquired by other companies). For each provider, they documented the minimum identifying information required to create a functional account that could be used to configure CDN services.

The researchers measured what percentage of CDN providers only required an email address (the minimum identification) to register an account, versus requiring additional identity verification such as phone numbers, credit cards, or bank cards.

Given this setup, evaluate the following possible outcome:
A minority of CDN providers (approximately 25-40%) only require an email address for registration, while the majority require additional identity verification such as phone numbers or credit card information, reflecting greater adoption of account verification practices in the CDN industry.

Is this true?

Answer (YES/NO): NO